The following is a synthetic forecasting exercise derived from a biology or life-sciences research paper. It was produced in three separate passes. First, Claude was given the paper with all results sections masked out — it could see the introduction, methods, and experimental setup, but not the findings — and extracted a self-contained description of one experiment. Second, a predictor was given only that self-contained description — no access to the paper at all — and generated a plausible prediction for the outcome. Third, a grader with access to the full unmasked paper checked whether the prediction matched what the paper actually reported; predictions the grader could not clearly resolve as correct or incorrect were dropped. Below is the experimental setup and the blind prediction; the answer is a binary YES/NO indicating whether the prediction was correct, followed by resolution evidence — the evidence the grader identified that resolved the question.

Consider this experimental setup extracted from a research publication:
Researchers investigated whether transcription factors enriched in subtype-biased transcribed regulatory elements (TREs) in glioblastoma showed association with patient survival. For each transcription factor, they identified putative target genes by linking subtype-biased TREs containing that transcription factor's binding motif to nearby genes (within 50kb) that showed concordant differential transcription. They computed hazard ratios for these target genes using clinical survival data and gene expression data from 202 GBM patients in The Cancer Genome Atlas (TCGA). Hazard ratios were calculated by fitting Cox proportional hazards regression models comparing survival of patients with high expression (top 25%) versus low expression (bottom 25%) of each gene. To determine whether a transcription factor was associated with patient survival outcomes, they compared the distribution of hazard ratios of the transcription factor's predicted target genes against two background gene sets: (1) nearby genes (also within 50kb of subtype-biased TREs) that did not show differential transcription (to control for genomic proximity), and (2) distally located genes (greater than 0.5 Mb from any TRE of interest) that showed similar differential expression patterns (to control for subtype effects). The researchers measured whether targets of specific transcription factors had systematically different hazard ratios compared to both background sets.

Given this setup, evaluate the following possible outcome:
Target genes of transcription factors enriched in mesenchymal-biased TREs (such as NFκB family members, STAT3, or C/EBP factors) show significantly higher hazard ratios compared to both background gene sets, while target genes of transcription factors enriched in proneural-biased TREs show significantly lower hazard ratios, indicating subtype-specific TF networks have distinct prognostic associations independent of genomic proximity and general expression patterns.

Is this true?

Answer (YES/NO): NO